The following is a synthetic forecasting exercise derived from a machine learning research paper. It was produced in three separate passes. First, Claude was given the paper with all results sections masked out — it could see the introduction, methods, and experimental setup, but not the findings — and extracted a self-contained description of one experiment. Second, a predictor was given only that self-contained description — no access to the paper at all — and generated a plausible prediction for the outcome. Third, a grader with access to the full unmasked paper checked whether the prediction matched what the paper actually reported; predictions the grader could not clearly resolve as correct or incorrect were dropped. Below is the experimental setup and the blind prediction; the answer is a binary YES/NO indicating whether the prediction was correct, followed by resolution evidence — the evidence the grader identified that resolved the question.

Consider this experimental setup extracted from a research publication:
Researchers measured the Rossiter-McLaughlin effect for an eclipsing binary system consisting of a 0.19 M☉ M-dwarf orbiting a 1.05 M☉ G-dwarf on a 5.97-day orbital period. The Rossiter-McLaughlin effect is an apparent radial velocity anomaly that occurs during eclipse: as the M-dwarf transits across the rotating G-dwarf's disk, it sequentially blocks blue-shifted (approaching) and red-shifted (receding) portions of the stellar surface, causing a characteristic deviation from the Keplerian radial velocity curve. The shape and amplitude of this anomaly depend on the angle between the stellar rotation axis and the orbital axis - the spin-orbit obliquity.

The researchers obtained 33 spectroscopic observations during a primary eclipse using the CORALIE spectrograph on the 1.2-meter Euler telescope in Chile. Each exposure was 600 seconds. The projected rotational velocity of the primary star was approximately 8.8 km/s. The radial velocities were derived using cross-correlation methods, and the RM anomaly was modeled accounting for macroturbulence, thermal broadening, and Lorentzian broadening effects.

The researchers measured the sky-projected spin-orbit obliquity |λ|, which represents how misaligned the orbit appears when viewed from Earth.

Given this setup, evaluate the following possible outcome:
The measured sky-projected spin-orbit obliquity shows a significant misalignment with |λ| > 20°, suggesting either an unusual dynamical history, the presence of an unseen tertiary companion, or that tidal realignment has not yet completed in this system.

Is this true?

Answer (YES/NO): NO